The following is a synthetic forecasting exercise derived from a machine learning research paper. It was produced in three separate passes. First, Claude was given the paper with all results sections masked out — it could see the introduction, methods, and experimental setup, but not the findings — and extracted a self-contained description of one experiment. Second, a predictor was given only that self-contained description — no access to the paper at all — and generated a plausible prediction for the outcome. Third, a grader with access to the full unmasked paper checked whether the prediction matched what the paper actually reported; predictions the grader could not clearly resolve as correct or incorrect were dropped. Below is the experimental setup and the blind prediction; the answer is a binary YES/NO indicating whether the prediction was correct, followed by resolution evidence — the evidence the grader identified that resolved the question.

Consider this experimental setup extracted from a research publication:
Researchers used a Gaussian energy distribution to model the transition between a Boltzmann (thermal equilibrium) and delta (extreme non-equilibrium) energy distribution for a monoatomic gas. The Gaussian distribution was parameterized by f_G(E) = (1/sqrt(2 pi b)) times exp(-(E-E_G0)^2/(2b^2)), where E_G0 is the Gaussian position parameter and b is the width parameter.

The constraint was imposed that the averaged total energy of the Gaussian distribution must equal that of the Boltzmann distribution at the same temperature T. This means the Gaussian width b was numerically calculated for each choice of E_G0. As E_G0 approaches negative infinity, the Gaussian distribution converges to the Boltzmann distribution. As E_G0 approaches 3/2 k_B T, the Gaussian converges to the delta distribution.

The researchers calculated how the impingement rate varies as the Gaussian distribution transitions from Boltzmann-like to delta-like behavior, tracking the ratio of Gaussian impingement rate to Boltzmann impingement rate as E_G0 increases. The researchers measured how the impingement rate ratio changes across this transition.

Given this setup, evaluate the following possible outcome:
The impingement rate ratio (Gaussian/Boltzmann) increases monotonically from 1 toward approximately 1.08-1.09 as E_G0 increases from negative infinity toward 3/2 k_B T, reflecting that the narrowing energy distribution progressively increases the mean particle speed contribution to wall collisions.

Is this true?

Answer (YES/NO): YES